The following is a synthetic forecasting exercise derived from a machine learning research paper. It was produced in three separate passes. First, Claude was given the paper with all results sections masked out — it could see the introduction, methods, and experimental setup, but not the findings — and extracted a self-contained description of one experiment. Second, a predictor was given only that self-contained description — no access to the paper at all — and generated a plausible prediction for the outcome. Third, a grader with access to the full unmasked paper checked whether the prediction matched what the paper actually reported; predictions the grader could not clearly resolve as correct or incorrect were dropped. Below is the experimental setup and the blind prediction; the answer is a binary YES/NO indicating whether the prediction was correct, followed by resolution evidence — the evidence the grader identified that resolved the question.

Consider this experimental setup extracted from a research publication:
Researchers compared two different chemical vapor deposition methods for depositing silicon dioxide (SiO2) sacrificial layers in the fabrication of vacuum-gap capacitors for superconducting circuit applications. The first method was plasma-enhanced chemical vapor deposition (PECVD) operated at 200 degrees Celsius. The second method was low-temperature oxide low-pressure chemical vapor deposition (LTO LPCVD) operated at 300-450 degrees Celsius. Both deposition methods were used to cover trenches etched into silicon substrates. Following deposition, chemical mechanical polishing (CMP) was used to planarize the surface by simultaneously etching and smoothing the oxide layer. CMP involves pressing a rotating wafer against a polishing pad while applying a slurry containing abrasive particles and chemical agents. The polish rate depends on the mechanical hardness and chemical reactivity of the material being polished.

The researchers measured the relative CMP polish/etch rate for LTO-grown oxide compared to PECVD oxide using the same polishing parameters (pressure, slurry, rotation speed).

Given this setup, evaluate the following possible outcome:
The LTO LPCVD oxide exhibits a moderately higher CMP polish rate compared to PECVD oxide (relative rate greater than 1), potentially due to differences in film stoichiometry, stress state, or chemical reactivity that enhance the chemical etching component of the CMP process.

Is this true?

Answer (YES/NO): NO